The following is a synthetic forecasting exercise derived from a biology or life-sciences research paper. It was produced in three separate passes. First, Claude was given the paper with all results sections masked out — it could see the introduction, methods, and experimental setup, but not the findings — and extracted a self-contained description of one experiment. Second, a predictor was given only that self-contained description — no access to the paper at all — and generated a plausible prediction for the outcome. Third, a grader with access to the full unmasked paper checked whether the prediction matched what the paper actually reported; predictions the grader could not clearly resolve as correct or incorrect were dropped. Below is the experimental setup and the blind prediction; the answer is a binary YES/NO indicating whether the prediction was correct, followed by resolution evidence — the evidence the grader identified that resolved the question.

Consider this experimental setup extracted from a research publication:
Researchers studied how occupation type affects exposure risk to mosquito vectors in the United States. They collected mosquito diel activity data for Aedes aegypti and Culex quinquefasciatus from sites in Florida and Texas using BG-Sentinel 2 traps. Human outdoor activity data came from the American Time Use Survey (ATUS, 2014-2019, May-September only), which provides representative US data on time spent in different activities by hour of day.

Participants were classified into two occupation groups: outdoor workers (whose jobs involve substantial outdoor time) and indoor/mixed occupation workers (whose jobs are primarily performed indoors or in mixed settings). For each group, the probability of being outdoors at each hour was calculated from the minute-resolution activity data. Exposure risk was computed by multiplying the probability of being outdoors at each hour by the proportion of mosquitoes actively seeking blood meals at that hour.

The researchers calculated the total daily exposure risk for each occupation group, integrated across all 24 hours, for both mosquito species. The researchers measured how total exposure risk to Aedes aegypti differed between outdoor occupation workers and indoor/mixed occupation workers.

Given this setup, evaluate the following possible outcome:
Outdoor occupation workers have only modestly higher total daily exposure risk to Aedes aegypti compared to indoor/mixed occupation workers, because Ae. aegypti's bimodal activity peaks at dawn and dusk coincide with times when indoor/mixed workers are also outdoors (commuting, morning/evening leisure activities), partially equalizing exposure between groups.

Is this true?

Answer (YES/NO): NO